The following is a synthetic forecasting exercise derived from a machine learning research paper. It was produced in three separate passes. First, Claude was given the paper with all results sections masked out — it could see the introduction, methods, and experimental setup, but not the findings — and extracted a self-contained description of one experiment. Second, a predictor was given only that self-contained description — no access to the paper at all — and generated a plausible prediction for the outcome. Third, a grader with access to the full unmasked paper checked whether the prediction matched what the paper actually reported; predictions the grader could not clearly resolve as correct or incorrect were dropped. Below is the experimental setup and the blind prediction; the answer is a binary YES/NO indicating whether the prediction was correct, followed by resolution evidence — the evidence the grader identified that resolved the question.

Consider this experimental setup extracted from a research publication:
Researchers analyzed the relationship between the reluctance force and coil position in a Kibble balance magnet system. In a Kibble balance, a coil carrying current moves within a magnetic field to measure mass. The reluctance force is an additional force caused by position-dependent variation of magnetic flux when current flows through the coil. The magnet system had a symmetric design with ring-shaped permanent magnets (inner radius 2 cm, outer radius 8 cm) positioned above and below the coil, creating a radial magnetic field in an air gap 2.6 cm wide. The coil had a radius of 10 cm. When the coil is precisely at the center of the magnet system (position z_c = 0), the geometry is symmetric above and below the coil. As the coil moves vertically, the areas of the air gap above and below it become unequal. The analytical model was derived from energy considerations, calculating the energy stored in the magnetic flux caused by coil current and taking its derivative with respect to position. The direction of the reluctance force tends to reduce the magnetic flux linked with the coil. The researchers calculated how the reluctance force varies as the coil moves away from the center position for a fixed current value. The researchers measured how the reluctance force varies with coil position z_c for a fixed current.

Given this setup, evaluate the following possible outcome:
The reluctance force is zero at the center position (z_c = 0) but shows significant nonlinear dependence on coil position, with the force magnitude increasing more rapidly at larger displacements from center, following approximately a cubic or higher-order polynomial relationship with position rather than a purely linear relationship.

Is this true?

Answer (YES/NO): NO